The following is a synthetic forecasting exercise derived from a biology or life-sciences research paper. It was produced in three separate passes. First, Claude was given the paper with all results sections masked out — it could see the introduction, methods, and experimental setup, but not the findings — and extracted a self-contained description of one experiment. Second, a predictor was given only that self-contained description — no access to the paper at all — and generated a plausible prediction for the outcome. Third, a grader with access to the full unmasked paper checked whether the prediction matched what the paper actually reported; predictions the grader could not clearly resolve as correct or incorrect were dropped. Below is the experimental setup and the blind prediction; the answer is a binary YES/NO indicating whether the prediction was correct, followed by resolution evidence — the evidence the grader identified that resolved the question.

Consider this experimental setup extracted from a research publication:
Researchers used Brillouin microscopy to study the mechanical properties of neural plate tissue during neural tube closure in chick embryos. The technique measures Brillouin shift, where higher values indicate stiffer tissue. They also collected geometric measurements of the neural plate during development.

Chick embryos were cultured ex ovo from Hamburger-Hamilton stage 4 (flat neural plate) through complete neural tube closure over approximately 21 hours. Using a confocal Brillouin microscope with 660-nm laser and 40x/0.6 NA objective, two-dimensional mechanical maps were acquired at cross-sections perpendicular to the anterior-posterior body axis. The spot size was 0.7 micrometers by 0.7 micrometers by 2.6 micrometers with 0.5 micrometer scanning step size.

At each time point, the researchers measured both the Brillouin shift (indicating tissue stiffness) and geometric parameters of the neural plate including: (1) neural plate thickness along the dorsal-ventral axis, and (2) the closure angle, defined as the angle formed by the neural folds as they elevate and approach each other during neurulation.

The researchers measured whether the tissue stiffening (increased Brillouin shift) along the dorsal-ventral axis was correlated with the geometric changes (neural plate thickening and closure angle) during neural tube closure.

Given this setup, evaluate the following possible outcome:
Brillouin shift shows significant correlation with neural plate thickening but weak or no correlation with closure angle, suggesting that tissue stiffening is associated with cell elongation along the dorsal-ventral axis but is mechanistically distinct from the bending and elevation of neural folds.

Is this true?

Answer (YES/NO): NO